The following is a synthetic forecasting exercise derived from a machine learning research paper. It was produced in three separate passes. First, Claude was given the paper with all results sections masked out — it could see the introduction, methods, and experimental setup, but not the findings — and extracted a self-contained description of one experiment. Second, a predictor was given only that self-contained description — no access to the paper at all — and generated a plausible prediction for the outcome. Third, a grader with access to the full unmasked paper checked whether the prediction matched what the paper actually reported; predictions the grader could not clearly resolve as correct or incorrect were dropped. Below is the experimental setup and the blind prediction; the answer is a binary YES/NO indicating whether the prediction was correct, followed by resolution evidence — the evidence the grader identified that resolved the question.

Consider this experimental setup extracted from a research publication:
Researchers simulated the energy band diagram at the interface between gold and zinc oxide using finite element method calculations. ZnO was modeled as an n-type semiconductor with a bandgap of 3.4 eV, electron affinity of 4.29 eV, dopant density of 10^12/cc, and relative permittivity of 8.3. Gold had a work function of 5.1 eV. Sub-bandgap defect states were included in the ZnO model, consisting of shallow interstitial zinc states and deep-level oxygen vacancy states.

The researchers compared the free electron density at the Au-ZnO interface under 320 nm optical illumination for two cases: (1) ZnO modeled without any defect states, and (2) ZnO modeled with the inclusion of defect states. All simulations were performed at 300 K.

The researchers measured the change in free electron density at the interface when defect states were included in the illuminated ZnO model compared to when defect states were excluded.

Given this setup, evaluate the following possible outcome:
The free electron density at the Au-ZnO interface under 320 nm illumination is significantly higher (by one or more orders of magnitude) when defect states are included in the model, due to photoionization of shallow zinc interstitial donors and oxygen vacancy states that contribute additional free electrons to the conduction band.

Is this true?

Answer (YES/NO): YES